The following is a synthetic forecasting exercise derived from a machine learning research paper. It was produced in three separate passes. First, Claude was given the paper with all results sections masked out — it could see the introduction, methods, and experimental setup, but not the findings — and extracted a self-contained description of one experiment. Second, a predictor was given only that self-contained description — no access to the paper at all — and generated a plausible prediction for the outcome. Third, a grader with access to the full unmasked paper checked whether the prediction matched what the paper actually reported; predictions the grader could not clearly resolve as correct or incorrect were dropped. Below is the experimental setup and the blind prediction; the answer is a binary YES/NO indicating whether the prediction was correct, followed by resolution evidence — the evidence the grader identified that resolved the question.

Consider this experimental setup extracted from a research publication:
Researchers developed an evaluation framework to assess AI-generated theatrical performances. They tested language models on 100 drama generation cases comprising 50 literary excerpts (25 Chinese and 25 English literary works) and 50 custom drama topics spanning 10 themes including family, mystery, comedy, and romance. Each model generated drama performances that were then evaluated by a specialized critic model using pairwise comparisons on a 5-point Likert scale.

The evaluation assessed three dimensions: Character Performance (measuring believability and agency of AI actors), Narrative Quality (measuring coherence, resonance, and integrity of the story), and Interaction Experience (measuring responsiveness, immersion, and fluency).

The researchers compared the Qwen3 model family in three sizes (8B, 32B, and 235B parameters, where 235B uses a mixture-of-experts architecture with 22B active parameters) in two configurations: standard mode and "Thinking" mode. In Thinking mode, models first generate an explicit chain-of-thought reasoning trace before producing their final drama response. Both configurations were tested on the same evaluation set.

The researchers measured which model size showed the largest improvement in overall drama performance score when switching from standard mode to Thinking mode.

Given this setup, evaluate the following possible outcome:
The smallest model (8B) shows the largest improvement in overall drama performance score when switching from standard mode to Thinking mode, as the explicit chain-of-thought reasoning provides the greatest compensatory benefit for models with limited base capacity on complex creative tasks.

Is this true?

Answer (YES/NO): NO